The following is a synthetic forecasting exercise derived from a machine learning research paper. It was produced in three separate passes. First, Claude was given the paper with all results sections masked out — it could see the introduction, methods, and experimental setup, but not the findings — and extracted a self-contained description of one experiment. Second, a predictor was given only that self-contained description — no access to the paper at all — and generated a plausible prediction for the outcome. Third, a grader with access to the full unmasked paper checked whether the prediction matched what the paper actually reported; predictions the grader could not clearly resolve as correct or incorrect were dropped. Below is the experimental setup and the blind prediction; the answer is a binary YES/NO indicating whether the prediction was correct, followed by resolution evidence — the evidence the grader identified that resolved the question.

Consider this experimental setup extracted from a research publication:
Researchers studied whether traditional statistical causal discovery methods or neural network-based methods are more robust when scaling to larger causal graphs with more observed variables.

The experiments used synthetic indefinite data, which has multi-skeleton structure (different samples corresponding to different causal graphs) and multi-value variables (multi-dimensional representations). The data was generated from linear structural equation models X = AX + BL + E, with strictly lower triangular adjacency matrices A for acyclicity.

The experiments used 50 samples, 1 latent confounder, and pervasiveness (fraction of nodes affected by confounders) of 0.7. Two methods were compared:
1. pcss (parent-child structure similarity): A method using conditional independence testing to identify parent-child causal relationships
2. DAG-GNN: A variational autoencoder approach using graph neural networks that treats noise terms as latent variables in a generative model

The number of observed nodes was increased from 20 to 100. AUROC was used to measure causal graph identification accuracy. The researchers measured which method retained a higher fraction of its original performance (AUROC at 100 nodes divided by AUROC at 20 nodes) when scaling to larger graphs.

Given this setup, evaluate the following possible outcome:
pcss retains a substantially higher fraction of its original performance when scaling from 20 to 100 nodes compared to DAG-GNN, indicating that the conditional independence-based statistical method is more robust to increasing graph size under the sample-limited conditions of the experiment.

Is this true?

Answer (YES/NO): NO